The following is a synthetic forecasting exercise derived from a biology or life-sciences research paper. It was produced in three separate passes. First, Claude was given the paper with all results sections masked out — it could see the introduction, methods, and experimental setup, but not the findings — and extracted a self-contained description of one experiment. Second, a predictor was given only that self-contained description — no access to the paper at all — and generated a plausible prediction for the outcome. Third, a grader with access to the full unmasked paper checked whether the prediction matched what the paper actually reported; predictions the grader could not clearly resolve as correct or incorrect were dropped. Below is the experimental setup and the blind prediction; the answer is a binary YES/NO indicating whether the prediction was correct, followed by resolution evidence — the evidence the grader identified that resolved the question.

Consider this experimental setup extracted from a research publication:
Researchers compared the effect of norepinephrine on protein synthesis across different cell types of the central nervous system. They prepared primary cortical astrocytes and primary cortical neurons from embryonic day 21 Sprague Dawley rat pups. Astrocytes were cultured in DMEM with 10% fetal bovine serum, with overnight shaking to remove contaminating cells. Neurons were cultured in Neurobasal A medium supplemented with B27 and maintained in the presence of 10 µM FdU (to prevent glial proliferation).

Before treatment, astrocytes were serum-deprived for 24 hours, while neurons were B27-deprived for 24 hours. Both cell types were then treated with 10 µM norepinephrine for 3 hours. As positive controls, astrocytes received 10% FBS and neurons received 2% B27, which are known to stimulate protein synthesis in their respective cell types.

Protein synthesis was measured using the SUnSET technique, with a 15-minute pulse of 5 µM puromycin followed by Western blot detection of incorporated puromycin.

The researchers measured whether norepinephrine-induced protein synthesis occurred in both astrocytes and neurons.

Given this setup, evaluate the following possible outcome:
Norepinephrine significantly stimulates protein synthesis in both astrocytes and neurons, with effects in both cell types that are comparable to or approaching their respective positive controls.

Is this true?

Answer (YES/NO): NO